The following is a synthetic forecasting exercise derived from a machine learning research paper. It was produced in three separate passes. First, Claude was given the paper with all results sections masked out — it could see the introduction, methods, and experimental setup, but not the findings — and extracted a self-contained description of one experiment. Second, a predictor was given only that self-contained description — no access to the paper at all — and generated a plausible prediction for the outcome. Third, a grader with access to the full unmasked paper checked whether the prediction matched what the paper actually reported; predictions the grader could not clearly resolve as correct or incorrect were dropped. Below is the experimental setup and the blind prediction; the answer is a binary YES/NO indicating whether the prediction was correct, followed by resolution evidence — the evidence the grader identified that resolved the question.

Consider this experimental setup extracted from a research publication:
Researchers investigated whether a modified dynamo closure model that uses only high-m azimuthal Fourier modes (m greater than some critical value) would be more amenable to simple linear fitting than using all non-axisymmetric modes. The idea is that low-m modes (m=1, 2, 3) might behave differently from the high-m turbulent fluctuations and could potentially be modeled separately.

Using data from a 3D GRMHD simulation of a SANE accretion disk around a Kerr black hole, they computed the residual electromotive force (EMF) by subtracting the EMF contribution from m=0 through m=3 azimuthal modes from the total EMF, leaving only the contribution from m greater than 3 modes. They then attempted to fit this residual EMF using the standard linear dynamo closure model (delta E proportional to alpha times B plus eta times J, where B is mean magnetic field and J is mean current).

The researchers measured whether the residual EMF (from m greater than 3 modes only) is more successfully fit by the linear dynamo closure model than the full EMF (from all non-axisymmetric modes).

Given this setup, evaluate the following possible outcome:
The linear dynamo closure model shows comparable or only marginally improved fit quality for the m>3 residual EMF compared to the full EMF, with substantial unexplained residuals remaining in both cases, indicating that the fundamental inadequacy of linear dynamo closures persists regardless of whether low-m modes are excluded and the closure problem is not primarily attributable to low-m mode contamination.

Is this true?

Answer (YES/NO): YES